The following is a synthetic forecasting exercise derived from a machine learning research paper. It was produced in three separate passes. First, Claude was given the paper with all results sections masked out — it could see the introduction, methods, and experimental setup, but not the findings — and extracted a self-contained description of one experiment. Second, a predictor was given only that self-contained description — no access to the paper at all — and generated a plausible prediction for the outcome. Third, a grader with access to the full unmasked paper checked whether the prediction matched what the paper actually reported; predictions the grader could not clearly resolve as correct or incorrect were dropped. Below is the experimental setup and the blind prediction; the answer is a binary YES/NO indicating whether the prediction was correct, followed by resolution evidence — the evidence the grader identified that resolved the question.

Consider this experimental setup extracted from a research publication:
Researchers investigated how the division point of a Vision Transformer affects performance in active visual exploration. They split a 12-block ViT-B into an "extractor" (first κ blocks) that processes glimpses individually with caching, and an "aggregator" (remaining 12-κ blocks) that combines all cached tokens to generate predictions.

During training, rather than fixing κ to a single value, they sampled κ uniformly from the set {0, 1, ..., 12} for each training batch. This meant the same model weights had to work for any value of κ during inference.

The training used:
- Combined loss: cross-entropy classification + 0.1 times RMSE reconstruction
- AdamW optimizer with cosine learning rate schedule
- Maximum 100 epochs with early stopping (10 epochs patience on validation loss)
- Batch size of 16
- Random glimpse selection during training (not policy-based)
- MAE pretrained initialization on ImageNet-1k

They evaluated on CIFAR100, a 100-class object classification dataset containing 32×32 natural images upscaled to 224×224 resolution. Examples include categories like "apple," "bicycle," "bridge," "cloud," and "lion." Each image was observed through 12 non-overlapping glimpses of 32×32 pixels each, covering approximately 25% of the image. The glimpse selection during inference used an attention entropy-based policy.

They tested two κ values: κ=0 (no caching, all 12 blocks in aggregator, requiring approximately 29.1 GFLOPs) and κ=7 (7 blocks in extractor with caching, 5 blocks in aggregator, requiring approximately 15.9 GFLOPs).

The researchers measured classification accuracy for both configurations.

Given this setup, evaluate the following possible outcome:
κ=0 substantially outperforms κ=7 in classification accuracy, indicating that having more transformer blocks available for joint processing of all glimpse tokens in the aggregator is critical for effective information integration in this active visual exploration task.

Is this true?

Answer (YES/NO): NO